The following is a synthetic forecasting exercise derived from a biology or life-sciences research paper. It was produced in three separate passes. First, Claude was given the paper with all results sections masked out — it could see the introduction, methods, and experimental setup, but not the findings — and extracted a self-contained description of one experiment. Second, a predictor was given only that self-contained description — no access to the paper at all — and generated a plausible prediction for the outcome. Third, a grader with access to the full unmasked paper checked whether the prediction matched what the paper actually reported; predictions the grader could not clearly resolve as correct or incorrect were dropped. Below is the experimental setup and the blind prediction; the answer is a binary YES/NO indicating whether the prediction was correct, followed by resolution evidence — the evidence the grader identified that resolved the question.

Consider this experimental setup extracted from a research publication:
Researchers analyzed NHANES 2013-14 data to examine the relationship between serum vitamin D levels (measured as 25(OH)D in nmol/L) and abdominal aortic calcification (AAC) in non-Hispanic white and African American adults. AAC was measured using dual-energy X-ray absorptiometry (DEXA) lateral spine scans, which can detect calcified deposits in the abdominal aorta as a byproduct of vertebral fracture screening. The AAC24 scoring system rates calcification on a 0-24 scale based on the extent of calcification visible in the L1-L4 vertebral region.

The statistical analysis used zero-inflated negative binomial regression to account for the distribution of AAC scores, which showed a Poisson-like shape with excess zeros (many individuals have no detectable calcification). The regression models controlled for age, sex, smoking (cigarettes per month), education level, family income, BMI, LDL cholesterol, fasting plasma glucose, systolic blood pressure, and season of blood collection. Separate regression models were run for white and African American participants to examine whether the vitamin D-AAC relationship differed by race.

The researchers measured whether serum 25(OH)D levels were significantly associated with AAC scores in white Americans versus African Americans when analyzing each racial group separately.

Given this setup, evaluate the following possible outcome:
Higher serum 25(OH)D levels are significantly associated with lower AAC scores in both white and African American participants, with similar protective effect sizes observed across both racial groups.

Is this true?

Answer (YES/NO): NO